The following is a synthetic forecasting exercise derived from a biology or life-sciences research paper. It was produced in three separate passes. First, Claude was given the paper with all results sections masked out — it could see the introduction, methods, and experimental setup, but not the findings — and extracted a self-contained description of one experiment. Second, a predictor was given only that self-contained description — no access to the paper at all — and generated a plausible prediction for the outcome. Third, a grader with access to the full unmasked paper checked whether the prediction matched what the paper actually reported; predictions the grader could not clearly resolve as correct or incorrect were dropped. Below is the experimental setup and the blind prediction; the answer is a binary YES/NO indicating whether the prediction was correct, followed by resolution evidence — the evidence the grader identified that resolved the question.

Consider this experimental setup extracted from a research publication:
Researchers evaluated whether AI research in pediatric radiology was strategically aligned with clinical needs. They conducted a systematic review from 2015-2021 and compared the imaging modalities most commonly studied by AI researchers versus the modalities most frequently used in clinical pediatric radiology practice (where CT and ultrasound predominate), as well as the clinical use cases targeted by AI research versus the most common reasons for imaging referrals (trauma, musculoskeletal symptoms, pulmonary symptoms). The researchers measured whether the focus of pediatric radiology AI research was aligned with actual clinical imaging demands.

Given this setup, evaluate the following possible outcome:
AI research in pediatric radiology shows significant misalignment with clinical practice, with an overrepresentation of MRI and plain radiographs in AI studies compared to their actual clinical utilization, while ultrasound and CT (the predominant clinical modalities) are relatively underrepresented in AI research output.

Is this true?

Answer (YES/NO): NO